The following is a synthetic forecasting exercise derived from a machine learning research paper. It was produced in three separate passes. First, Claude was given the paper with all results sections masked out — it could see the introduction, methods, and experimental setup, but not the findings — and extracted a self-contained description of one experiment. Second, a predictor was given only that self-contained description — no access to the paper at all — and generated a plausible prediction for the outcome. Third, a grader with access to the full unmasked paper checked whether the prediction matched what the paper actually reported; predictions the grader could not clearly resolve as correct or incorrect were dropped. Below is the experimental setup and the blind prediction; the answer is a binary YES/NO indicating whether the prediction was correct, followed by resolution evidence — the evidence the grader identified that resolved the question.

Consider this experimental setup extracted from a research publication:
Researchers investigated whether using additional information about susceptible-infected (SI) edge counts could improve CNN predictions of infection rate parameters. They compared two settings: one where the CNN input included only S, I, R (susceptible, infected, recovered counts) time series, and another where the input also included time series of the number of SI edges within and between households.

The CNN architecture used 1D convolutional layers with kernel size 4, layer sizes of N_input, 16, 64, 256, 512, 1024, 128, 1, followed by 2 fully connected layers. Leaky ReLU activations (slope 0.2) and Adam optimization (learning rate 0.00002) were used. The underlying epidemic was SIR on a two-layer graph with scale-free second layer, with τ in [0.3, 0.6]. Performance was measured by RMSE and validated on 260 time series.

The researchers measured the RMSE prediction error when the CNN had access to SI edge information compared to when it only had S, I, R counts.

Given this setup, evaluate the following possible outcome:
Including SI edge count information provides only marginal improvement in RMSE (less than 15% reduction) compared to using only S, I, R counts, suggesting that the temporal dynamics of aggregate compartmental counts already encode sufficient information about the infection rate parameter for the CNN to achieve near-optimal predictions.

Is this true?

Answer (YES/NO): NO